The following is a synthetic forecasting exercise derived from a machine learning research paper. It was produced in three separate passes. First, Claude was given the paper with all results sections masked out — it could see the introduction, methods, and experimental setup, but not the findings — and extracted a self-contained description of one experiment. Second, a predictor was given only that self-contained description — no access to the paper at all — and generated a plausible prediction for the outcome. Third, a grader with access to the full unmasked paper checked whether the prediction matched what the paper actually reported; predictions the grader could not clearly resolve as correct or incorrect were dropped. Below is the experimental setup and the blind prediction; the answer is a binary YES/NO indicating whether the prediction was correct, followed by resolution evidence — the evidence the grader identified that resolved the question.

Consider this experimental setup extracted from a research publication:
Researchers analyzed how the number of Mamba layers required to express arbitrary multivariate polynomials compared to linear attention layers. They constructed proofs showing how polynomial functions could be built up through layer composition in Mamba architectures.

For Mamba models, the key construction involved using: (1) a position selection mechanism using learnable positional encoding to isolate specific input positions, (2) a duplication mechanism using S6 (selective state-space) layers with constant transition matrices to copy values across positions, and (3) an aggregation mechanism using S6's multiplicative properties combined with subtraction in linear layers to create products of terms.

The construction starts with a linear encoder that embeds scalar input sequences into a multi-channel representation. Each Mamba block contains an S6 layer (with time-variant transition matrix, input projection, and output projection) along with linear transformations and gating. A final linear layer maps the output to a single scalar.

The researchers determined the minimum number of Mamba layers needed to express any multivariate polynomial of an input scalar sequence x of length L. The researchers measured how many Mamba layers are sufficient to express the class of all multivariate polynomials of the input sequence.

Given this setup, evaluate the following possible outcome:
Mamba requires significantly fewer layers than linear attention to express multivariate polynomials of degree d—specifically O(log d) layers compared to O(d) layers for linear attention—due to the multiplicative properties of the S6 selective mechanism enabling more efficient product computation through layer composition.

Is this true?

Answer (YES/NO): NO